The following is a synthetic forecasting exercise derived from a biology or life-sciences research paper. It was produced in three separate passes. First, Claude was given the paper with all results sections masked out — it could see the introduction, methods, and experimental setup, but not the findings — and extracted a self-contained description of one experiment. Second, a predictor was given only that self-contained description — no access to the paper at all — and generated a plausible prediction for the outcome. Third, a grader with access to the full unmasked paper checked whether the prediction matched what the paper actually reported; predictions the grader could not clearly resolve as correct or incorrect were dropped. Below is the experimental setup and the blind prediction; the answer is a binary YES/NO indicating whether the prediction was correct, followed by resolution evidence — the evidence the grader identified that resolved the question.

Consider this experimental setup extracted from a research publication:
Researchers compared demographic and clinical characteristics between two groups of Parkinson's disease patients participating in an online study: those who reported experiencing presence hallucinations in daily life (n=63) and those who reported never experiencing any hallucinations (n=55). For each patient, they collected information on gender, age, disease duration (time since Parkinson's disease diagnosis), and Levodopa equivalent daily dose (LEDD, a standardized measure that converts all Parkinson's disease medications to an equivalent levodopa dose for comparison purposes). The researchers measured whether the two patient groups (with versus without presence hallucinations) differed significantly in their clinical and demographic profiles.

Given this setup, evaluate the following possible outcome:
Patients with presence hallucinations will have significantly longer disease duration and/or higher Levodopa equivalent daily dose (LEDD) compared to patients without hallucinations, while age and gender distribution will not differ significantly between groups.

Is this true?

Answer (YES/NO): NO